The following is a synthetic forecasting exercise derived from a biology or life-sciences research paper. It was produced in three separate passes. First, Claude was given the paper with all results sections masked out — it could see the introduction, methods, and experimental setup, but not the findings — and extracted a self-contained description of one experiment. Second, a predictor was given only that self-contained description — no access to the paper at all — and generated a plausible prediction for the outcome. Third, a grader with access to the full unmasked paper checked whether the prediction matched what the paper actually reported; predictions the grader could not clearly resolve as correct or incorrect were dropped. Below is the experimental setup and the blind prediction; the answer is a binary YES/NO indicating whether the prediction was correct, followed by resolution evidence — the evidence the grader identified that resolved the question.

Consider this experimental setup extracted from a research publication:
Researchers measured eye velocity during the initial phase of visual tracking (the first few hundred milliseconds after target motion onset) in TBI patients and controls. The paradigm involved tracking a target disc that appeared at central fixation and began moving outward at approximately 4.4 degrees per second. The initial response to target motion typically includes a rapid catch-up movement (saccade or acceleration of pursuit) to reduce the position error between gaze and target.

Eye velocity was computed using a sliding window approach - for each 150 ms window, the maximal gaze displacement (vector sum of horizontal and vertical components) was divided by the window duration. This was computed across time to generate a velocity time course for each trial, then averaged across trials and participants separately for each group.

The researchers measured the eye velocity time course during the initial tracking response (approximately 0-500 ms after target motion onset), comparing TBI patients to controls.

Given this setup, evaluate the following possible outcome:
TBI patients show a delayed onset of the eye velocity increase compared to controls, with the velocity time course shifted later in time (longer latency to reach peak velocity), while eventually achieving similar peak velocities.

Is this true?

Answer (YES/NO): NO